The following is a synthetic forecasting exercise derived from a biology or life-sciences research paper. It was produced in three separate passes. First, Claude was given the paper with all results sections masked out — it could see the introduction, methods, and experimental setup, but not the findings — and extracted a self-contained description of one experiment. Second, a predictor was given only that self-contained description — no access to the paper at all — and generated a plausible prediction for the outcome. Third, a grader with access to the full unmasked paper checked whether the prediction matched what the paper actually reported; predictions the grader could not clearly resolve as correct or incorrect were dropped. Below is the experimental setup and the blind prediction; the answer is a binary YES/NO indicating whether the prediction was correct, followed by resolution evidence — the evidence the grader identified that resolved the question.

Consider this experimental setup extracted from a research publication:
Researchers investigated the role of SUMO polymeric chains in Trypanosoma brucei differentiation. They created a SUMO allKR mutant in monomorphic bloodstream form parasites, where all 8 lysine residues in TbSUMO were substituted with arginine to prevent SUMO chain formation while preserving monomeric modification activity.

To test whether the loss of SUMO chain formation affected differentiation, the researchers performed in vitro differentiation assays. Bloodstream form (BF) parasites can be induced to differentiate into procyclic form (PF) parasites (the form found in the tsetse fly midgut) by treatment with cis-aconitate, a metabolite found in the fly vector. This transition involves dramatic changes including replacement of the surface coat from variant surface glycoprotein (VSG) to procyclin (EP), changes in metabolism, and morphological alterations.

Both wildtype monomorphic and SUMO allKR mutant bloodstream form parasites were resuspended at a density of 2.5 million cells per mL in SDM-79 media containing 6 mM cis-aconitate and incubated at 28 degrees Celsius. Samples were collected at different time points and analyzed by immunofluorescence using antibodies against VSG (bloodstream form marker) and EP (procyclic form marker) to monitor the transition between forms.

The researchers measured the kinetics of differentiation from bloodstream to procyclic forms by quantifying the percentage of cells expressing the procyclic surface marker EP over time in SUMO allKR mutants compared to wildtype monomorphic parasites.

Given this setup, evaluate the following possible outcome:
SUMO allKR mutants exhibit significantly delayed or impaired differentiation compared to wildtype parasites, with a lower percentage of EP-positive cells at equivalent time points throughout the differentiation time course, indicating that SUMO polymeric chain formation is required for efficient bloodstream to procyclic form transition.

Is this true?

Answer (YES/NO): NO